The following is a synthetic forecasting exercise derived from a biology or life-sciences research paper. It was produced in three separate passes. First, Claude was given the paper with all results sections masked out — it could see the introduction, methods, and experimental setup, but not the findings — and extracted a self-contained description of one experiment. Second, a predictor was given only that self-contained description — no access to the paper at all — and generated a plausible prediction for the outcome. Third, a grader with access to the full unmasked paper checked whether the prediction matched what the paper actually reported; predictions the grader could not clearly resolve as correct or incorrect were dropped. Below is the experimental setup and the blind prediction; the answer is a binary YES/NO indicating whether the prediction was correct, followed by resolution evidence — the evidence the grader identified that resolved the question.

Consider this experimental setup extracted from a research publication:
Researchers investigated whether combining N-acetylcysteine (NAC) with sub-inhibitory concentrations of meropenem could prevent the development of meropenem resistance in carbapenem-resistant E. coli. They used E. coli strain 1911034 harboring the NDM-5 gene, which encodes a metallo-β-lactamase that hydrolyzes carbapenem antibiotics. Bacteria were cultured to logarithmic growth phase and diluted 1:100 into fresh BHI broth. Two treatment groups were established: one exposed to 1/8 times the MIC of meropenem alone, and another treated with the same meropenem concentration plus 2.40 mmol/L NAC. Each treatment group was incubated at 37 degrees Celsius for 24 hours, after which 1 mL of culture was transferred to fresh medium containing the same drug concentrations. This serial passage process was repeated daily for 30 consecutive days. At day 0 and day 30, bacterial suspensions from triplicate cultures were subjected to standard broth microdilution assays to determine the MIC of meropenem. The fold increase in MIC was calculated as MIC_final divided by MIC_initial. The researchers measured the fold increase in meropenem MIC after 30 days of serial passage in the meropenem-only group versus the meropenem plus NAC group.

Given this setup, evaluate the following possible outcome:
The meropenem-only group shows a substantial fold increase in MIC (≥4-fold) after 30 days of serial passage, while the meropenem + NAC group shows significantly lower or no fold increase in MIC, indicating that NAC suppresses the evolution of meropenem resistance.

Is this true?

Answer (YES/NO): YES